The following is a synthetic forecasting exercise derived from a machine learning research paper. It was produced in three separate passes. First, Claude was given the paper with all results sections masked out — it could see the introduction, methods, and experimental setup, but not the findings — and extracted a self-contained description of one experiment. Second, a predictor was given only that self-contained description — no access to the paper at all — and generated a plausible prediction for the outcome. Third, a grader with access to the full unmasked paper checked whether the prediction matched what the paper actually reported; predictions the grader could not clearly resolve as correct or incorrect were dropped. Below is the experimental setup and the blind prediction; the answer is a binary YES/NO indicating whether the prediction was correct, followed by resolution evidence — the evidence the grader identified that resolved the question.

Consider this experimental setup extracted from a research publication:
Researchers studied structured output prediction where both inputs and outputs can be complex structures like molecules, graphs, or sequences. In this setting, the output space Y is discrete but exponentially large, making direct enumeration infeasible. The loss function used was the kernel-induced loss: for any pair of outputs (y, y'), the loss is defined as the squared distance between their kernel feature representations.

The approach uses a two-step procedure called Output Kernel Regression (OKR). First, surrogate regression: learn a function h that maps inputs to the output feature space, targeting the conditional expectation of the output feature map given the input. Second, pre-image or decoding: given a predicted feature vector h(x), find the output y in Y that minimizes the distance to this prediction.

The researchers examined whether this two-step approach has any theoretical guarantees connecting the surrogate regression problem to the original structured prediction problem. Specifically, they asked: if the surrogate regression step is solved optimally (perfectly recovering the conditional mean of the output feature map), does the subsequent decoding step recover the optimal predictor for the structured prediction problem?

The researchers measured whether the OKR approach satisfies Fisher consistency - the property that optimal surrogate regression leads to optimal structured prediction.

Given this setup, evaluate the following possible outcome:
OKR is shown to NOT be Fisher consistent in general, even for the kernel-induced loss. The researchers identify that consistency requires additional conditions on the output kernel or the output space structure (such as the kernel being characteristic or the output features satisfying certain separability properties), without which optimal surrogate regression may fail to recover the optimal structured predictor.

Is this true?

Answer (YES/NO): NO